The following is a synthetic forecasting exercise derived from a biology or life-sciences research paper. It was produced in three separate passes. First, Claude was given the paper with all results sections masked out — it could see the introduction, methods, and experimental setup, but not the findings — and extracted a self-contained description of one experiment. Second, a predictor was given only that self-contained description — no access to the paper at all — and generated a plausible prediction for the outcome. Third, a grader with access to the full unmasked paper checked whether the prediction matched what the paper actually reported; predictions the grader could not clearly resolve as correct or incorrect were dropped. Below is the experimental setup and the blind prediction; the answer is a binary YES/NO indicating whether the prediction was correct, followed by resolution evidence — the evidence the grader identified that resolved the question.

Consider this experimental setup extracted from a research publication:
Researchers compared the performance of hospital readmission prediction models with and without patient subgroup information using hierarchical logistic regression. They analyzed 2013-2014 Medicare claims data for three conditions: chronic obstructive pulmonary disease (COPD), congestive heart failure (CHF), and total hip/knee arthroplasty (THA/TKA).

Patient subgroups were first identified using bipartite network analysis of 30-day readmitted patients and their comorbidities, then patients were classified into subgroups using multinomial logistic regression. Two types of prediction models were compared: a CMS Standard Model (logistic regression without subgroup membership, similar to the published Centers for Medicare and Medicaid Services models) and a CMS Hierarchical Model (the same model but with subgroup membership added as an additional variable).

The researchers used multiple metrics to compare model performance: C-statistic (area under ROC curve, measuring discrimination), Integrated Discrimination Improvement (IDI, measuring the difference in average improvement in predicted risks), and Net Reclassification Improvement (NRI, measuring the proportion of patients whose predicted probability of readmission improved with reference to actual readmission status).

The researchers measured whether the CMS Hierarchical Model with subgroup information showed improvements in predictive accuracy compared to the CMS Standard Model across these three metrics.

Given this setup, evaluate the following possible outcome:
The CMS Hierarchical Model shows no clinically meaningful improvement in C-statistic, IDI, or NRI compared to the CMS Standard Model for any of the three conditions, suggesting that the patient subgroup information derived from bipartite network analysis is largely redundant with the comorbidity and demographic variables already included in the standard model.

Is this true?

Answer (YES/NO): NO